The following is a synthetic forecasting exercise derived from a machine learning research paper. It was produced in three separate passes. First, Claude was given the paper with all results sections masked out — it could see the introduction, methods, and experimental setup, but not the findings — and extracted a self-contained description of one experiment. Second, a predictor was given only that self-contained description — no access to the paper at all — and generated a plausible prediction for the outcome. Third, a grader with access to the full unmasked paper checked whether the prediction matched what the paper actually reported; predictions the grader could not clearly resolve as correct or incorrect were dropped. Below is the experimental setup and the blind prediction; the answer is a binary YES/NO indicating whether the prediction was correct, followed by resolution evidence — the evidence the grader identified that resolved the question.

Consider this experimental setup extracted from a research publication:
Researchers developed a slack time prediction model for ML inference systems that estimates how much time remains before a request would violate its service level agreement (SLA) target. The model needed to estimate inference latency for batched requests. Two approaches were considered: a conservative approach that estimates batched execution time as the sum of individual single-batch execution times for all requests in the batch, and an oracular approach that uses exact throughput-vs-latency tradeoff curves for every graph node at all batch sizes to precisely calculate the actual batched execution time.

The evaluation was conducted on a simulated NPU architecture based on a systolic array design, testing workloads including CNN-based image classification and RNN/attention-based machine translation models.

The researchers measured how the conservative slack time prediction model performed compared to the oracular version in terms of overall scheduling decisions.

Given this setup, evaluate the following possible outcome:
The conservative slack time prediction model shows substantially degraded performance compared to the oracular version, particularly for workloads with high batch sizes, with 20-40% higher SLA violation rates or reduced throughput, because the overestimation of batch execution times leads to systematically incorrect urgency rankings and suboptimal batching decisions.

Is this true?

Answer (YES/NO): NO